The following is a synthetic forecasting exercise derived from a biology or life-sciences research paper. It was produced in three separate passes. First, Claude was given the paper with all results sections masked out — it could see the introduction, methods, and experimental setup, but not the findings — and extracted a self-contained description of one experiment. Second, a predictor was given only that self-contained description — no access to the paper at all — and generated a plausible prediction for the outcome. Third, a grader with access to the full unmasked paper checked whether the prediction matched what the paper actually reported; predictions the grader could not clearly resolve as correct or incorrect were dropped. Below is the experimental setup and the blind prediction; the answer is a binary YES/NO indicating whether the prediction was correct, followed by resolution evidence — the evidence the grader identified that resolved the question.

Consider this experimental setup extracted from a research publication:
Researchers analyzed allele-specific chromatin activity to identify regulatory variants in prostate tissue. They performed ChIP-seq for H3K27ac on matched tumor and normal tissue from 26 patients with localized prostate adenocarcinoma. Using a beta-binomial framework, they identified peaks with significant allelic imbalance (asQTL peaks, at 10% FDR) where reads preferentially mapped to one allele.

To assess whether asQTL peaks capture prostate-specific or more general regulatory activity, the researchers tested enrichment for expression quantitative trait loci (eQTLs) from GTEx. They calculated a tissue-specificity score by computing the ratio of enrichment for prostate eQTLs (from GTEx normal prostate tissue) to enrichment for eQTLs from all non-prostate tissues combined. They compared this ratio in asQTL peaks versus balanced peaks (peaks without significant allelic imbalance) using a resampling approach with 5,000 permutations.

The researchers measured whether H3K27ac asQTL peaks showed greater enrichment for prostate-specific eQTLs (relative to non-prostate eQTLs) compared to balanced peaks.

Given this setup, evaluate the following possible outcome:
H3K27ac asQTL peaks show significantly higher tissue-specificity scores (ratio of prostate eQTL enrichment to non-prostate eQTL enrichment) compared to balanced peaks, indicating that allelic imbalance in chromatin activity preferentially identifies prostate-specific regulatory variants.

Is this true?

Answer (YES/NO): YES